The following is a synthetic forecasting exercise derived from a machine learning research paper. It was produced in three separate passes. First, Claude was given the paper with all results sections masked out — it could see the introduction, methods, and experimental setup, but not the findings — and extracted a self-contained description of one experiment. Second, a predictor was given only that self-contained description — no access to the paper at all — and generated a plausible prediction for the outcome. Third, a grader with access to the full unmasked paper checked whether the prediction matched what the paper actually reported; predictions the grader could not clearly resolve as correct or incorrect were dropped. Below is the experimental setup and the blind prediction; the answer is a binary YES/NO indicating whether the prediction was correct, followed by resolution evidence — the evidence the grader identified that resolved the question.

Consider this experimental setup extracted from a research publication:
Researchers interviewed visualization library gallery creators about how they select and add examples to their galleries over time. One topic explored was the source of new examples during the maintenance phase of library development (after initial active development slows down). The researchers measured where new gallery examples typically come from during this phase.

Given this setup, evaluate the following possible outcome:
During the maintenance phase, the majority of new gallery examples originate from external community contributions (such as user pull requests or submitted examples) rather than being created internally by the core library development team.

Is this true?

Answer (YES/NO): NO